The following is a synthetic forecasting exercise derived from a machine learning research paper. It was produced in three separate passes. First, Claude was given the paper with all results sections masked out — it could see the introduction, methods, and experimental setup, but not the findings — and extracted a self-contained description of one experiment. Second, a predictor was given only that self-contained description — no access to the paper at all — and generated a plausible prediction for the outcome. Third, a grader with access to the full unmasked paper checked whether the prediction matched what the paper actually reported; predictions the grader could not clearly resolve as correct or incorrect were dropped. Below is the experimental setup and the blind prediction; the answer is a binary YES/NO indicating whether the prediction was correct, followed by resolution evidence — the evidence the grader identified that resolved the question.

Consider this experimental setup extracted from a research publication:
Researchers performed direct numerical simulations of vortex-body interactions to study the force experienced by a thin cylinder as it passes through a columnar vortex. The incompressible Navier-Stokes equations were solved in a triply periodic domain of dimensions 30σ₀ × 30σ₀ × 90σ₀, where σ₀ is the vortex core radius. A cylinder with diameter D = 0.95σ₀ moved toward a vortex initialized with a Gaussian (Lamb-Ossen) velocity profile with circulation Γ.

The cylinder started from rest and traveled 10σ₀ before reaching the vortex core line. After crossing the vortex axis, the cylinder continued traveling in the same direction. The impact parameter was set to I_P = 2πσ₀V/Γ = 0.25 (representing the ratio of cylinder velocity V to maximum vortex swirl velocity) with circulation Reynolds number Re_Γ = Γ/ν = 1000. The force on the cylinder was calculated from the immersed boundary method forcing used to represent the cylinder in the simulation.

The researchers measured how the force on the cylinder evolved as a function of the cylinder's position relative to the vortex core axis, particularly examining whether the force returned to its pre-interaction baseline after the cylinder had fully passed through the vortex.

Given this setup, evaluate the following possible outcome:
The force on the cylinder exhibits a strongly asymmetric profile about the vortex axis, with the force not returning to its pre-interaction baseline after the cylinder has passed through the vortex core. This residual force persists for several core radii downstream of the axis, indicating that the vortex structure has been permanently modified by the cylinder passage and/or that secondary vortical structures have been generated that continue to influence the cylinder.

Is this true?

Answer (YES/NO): NO